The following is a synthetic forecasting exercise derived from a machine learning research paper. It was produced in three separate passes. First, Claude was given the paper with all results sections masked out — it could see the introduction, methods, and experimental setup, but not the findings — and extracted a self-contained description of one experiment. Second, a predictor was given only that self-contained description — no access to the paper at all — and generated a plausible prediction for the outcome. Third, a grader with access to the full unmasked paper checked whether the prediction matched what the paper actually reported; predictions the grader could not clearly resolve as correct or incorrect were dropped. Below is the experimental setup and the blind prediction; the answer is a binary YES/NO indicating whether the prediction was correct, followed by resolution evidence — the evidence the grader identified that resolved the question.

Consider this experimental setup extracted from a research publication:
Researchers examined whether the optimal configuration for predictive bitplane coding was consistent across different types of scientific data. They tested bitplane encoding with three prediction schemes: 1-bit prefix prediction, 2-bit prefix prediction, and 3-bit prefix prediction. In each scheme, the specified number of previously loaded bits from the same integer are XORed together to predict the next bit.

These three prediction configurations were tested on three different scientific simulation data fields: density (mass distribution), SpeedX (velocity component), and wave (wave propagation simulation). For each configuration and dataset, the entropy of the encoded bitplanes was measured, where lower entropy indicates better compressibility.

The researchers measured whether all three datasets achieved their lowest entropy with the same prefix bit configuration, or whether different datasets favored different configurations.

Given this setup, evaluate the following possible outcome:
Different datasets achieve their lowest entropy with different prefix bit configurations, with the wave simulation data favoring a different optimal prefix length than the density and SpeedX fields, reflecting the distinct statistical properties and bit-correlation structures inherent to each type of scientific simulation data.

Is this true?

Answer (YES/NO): NO